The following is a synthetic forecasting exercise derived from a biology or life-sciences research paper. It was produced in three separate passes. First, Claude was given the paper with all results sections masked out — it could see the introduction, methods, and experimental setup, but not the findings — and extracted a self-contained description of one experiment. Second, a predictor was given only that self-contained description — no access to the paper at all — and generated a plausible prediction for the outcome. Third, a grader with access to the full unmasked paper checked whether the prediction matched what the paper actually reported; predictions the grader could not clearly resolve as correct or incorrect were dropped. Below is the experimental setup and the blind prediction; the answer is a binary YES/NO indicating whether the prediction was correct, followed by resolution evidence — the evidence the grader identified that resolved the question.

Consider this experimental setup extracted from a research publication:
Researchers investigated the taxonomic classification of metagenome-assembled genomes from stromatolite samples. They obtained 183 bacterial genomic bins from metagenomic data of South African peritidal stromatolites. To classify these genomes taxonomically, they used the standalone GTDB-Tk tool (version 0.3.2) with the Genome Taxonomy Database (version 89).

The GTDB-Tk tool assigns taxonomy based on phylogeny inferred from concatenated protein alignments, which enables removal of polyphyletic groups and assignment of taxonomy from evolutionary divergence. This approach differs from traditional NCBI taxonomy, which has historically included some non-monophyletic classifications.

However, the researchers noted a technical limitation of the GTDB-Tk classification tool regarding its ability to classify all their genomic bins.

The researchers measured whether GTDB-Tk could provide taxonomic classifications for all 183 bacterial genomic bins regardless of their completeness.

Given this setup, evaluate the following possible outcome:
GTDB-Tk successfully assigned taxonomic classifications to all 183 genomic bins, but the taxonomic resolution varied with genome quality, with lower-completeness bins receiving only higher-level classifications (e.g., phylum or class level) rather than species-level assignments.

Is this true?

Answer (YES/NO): NO